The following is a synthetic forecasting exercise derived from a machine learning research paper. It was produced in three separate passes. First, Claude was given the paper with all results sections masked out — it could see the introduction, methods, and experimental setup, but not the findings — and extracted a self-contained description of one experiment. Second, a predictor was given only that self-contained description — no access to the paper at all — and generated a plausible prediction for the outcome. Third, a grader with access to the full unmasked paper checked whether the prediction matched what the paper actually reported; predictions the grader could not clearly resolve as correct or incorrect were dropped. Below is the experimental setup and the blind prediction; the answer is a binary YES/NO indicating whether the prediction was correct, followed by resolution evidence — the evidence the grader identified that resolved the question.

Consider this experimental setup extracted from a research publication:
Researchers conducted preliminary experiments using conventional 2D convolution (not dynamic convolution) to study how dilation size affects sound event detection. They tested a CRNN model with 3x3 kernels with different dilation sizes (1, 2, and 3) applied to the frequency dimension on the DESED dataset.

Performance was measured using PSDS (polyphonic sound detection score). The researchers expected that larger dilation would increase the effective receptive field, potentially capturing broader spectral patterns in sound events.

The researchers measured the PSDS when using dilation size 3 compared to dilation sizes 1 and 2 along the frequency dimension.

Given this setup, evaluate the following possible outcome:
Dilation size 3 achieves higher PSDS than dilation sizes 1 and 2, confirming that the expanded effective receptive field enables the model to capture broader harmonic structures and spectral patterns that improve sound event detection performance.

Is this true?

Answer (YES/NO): NO